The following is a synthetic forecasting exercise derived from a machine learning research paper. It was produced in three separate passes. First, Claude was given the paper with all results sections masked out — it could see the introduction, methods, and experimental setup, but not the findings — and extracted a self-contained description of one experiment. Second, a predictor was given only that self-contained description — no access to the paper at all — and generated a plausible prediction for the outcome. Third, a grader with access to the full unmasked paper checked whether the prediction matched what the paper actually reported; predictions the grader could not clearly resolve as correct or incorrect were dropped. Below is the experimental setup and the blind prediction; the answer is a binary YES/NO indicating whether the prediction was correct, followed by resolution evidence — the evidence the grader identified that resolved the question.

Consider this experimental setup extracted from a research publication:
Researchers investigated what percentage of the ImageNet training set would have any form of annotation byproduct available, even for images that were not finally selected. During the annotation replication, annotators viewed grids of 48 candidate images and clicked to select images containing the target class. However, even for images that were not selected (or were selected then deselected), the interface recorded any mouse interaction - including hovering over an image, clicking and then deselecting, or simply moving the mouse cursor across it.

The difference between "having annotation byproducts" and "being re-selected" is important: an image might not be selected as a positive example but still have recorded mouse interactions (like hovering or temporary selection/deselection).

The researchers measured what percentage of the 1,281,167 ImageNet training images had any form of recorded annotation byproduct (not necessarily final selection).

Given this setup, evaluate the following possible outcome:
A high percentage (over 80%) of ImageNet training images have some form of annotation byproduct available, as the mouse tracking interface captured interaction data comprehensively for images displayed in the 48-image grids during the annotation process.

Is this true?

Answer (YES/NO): YES